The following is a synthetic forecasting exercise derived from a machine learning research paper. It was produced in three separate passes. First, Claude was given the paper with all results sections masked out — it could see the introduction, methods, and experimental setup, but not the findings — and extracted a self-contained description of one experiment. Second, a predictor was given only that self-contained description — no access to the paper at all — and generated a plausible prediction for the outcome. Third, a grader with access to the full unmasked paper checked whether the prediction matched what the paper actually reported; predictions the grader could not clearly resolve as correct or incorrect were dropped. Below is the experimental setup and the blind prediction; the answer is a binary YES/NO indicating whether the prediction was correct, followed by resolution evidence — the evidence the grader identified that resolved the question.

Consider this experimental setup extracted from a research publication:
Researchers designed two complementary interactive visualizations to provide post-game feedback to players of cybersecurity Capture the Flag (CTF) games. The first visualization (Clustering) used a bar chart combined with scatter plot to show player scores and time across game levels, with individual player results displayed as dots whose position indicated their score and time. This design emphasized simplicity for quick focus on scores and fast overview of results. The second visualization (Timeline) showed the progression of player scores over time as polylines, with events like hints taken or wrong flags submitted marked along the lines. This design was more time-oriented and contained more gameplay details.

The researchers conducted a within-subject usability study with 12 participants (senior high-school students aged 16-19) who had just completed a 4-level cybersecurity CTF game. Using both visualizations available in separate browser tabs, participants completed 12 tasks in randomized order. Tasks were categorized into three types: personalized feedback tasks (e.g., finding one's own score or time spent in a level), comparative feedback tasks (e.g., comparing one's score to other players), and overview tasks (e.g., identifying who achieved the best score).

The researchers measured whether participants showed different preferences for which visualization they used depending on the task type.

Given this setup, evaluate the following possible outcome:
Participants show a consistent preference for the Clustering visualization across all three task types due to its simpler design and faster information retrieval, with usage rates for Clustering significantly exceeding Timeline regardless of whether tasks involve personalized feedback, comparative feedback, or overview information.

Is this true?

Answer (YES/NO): NO